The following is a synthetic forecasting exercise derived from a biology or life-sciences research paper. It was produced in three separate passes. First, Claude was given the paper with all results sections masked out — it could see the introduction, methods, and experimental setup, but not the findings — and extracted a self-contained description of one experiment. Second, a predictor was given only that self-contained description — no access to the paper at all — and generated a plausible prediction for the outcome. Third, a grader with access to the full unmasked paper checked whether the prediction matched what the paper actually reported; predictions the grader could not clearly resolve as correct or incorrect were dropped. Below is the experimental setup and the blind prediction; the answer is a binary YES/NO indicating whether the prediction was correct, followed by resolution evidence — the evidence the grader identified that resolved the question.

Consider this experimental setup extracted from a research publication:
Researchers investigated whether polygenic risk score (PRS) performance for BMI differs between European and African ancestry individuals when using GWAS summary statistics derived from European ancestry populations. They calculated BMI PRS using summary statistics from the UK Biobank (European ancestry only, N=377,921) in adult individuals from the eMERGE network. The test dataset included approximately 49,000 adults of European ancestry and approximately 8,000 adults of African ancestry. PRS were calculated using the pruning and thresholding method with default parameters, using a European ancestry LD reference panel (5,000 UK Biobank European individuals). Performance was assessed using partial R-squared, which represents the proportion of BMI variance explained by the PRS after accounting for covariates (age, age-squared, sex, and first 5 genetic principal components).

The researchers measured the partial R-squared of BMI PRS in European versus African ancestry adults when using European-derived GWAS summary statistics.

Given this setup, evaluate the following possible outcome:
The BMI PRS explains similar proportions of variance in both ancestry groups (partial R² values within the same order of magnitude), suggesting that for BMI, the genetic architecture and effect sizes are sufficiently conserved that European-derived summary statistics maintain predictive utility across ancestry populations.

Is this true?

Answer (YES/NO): NO